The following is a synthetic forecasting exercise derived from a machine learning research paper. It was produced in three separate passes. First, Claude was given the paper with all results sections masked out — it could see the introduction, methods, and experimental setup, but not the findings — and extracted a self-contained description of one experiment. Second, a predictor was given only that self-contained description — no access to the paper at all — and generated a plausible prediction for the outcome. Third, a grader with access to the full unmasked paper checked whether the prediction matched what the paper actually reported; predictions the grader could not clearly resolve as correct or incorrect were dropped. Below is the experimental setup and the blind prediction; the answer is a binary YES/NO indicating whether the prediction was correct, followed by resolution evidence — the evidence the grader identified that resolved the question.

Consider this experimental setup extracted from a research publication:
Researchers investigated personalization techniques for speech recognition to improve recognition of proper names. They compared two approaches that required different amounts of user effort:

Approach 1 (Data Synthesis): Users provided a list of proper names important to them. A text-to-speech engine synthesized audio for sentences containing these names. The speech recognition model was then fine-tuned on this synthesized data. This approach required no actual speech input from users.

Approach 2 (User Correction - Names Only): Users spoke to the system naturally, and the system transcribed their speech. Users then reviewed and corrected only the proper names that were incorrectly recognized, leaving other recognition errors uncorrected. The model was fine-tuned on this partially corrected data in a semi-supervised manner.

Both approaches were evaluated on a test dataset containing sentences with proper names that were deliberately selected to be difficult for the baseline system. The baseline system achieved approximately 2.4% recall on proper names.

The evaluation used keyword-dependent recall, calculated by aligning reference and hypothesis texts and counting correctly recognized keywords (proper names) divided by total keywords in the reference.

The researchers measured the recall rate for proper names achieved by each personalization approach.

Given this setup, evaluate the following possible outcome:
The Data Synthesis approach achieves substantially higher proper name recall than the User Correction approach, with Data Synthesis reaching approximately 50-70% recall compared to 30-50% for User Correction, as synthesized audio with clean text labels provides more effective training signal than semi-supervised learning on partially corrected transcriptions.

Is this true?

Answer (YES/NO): NO